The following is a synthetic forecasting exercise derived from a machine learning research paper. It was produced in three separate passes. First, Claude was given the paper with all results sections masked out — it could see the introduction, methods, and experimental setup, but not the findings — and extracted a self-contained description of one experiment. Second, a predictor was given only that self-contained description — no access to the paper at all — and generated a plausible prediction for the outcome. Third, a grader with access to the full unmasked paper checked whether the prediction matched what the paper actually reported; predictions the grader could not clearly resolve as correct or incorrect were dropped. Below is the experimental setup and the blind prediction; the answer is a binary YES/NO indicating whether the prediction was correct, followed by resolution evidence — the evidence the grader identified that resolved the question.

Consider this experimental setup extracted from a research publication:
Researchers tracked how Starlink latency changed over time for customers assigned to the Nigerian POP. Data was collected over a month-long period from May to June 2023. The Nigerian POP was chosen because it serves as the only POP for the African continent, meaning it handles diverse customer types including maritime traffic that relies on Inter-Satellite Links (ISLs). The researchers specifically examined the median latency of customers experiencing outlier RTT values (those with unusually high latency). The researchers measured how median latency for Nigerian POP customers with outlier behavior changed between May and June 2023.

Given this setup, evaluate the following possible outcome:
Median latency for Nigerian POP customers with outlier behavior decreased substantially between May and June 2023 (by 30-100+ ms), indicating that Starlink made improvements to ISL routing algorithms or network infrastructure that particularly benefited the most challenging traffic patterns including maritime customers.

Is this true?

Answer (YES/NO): YES